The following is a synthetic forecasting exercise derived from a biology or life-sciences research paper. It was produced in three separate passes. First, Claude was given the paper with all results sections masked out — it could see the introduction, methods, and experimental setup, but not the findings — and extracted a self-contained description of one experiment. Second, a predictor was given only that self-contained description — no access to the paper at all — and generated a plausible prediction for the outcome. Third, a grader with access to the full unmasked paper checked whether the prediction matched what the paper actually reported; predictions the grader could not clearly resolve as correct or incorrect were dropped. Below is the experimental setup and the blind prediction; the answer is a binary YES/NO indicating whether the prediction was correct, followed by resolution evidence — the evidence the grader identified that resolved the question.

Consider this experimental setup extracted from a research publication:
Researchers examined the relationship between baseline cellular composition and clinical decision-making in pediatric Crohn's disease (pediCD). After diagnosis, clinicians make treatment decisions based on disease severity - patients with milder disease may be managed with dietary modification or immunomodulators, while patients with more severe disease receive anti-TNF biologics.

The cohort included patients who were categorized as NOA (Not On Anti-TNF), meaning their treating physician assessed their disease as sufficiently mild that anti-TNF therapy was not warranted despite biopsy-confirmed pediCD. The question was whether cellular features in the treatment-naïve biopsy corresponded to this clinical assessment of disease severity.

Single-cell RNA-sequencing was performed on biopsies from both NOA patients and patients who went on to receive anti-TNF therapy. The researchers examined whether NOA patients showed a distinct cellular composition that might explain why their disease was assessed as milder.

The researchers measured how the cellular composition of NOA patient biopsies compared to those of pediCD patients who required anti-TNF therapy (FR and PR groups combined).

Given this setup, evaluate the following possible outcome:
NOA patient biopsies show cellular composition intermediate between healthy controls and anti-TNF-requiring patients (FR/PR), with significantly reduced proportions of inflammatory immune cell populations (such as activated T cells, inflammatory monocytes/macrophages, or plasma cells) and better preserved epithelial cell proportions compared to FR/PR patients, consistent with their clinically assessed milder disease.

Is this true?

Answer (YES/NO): YES